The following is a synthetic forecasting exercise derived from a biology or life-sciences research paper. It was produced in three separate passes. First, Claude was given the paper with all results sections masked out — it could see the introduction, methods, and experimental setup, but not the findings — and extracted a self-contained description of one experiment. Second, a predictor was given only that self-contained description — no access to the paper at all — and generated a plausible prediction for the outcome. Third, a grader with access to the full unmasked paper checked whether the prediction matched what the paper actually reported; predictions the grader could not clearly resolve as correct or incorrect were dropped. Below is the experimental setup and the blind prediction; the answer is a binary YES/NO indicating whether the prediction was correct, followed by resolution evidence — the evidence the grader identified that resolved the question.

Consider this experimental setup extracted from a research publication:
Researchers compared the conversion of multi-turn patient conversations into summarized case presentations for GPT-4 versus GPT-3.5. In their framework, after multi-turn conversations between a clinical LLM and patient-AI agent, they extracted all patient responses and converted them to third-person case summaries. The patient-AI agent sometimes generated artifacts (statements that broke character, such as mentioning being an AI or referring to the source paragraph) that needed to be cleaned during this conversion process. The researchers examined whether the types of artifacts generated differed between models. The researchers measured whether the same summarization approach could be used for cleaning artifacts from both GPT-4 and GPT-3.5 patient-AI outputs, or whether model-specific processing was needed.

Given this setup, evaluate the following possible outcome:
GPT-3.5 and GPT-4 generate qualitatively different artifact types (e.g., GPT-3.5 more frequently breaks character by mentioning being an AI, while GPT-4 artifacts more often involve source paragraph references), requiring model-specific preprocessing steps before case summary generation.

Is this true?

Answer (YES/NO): NO